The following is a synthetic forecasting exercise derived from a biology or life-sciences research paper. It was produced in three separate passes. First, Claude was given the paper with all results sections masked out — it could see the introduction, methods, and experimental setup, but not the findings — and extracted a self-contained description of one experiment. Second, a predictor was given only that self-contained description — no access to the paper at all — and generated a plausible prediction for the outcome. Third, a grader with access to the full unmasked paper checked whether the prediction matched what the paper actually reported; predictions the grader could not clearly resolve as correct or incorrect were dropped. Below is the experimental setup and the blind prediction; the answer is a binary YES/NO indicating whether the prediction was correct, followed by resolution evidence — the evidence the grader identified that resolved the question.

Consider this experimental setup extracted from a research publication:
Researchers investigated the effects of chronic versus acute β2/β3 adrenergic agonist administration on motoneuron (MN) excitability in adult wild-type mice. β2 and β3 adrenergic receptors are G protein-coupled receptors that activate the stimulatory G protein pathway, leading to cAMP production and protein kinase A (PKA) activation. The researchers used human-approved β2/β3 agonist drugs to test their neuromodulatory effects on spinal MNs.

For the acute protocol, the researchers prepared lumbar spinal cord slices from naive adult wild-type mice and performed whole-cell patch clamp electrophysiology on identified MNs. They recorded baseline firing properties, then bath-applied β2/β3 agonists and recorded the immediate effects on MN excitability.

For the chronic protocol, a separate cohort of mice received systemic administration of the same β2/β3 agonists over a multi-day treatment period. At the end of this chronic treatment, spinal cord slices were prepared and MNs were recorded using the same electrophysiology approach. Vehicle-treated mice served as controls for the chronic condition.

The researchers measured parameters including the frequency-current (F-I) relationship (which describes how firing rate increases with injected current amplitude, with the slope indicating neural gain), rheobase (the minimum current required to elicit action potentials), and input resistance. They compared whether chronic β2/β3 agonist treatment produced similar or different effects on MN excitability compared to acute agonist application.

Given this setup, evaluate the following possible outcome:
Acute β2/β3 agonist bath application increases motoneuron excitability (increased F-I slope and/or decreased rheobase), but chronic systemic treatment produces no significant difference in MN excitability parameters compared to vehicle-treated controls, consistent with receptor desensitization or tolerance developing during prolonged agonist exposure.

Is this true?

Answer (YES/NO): YES